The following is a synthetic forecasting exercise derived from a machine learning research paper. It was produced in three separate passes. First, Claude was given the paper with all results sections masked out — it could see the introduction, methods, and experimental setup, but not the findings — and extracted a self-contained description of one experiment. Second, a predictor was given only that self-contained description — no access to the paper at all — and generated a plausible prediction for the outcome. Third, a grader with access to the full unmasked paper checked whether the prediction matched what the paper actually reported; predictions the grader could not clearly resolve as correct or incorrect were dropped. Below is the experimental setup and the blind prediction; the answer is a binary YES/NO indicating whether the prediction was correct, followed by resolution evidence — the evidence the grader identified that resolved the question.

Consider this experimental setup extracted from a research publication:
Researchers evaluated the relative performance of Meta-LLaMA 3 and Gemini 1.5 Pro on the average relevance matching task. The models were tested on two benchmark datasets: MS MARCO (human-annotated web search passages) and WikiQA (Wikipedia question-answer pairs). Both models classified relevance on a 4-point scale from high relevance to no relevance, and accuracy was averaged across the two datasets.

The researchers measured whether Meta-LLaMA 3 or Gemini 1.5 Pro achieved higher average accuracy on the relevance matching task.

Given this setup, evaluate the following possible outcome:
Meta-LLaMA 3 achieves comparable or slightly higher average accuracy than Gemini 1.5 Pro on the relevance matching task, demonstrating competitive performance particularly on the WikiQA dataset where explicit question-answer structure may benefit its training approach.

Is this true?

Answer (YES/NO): NO